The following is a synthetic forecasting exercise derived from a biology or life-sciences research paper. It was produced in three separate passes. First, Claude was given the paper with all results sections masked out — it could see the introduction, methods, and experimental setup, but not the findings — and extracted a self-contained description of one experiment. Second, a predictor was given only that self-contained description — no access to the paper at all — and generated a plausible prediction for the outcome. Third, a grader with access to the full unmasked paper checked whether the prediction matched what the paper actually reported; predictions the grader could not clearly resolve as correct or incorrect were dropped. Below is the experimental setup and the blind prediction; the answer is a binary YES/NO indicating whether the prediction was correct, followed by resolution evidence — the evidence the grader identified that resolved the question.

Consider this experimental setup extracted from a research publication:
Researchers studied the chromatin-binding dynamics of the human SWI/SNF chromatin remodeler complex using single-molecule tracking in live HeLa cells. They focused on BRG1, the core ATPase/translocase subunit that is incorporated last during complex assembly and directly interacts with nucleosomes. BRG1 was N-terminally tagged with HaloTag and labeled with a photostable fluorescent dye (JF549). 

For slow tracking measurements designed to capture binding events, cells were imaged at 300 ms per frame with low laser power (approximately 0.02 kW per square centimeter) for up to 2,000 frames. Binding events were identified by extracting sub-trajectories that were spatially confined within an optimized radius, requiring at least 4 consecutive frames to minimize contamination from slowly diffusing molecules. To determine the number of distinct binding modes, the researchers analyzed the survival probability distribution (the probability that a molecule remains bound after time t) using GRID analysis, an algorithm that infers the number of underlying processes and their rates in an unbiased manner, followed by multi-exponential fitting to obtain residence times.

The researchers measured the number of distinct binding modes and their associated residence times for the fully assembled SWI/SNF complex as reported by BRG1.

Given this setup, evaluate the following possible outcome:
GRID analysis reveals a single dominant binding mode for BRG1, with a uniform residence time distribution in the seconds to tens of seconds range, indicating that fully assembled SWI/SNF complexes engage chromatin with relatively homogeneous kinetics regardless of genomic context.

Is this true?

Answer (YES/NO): NO